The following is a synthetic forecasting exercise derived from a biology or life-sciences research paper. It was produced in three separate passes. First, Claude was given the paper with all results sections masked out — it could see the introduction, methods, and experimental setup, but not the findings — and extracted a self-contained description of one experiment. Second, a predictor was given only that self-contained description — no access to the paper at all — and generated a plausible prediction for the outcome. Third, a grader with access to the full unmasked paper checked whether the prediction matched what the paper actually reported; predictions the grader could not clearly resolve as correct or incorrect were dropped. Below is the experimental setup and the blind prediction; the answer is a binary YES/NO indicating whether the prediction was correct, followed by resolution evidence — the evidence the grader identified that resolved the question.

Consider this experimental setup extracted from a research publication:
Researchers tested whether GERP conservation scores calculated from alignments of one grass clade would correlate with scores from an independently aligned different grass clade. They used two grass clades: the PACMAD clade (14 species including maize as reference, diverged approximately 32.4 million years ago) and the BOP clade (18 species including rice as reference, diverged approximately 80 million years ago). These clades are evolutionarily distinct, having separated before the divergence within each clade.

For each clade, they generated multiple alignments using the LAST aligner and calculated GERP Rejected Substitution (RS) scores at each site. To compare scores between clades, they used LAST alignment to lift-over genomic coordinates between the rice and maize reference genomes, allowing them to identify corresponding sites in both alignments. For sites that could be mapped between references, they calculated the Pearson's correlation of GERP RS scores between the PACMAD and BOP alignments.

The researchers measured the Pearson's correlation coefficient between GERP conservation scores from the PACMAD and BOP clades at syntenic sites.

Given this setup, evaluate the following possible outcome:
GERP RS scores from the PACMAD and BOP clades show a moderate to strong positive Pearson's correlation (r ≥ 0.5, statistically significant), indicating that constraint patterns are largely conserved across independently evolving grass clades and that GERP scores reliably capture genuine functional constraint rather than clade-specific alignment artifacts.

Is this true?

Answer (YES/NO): NO